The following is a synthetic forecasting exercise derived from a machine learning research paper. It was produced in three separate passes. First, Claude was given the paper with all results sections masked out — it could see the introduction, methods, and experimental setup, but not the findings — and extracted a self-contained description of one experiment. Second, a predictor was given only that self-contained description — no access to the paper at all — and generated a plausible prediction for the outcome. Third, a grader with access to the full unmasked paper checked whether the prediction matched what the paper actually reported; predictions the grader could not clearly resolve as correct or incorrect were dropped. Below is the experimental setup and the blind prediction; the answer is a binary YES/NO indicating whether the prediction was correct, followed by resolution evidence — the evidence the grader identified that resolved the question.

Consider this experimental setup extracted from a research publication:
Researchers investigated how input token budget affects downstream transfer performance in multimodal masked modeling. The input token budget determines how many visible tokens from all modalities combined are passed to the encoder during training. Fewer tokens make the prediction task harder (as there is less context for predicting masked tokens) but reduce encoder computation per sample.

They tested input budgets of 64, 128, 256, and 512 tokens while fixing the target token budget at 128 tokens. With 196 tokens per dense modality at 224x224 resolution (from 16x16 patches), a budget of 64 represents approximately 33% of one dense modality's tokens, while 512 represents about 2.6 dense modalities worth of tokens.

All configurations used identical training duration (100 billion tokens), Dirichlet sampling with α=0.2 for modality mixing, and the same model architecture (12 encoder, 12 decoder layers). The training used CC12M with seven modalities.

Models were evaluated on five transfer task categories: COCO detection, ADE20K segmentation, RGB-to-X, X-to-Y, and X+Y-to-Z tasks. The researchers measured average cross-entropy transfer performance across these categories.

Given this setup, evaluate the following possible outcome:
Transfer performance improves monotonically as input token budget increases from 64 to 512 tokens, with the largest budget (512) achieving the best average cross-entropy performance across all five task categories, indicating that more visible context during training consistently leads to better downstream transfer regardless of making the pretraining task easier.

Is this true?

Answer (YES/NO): NO